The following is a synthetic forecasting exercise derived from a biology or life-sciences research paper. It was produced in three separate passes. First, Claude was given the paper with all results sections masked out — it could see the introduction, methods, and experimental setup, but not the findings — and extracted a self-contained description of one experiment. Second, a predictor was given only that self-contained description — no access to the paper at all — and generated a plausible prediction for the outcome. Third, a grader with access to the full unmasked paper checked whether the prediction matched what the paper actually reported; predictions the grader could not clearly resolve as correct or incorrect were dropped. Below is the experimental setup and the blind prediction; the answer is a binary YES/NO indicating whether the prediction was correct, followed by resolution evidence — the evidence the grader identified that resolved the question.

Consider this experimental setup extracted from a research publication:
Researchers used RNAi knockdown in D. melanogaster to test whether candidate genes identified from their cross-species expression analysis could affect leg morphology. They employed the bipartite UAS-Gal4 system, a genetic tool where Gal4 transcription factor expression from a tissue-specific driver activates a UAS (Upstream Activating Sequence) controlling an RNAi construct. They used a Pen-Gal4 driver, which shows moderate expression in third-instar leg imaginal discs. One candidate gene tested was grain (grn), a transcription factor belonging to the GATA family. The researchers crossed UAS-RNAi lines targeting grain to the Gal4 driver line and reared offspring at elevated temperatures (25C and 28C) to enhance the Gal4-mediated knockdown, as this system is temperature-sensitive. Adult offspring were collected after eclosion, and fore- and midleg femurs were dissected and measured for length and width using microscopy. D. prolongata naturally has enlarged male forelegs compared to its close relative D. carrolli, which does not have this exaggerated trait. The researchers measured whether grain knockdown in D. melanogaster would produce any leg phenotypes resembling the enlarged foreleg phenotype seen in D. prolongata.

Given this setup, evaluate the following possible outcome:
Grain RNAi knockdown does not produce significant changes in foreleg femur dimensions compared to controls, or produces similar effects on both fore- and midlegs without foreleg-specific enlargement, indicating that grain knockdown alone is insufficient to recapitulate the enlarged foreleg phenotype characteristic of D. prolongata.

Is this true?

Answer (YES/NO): NO